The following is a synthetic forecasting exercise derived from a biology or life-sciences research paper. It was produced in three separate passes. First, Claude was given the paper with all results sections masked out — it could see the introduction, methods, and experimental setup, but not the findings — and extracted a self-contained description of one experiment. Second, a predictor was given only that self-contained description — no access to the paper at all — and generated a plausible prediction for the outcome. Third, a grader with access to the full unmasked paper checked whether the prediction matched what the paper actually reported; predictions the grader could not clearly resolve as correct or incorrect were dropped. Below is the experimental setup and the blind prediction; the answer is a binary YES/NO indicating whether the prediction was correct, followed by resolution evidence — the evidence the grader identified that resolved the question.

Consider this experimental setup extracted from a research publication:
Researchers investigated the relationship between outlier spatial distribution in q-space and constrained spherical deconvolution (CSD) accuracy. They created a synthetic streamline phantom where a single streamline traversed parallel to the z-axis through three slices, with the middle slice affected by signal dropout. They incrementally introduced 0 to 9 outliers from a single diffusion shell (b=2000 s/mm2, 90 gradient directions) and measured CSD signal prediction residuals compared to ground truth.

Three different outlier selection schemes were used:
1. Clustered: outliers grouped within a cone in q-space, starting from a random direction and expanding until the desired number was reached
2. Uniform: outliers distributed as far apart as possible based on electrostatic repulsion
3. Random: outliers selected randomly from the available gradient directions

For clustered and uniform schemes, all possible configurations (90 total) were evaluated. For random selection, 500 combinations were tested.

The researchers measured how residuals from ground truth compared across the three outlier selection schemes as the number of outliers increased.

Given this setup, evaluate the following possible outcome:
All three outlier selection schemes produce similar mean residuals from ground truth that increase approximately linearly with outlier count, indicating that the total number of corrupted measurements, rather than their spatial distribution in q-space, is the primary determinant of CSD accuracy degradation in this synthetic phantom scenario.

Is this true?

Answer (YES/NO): NO